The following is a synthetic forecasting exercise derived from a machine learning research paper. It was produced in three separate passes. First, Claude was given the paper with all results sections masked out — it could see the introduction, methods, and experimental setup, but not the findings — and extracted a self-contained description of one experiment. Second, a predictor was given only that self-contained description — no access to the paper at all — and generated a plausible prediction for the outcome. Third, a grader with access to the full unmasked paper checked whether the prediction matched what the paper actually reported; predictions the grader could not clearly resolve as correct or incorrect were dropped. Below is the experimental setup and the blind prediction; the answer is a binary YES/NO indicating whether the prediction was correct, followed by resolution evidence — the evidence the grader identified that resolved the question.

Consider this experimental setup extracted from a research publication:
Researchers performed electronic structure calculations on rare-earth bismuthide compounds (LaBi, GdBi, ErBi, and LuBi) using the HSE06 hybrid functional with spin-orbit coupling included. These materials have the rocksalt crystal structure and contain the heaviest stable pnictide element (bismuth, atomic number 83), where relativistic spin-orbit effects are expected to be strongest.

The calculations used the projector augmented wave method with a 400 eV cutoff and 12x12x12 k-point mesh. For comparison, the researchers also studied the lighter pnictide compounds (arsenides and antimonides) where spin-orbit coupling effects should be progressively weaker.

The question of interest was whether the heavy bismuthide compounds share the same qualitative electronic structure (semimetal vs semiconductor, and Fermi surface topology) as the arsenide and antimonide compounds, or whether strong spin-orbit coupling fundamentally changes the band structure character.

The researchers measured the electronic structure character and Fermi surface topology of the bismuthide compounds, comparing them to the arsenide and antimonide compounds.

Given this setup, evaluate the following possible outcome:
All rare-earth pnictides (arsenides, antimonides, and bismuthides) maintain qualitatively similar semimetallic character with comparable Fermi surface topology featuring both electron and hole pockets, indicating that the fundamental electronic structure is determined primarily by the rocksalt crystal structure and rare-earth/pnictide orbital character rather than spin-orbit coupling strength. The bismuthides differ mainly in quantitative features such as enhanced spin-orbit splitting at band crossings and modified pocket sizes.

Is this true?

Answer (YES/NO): NO